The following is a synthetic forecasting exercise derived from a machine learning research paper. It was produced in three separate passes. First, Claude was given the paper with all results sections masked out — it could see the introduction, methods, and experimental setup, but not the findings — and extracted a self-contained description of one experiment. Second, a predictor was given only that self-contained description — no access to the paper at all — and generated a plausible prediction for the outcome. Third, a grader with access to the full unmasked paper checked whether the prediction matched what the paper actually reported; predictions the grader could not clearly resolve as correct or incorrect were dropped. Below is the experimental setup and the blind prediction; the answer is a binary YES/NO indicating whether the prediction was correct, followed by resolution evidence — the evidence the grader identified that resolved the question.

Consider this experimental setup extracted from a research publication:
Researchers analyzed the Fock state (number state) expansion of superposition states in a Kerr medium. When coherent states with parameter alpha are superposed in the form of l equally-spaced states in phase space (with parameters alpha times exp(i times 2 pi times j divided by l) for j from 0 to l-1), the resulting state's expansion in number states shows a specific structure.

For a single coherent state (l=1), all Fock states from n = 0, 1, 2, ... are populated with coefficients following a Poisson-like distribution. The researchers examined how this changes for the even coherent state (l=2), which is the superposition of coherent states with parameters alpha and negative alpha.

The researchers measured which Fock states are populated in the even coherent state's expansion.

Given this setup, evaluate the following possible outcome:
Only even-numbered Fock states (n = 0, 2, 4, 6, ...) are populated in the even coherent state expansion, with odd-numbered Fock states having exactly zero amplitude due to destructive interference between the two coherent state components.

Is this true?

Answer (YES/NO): YES